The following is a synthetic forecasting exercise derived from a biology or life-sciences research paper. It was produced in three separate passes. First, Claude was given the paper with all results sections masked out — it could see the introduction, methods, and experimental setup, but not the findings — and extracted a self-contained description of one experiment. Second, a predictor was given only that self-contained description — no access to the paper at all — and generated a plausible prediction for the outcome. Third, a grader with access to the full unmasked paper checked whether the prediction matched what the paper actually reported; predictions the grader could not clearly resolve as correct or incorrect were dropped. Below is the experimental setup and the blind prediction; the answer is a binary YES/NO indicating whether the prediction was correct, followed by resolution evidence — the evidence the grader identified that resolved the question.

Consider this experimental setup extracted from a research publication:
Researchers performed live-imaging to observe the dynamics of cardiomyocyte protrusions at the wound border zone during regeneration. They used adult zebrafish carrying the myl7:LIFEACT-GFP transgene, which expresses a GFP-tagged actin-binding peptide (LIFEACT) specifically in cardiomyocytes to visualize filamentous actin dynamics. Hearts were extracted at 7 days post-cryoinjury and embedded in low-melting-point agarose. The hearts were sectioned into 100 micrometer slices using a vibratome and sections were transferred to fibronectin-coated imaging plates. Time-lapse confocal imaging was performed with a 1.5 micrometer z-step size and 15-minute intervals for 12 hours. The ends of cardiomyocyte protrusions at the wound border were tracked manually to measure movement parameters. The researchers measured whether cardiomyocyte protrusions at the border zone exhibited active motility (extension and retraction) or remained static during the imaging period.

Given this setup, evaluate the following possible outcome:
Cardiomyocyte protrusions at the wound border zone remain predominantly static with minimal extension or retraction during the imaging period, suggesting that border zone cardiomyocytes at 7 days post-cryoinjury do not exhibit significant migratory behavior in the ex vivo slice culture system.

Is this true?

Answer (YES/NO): NO